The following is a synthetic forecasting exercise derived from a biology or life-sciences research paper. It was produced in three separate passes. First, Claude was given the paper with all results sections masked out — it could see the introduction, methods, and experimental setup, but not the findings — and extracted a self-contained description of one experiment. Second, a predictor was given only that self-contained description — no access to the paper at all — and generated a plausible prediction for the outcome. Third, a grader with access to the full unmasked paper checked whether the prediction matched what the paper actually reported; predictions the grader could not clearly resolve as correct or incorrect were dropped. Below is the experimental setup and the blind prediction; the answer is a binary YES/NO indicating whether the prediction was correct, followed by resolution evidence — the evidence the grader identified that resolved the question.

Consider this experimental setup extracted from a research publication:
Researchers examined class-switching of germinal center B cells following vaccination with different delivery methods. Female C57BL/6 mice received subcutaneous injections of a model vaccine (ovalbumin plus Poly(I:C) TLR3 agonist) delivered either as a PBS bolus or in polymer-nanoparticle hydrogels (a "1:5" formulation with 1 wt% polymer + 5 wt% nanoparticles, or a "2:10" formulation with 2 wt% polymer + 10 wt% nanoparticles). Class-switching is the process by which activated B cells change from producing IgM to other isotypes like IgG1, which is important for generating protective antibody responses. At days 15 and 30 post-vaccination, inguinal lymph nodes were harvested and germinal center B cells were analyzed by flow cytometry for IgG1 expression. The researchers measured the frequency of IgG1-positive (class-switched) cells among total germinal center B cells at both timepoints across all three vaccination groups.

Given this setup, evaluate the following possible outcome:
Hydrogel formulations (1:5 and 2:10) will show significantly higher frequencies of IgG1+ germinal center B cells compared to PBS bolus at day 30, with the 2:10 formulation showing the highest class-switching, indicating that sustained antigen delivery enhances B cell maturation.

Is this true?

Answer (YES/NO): NO